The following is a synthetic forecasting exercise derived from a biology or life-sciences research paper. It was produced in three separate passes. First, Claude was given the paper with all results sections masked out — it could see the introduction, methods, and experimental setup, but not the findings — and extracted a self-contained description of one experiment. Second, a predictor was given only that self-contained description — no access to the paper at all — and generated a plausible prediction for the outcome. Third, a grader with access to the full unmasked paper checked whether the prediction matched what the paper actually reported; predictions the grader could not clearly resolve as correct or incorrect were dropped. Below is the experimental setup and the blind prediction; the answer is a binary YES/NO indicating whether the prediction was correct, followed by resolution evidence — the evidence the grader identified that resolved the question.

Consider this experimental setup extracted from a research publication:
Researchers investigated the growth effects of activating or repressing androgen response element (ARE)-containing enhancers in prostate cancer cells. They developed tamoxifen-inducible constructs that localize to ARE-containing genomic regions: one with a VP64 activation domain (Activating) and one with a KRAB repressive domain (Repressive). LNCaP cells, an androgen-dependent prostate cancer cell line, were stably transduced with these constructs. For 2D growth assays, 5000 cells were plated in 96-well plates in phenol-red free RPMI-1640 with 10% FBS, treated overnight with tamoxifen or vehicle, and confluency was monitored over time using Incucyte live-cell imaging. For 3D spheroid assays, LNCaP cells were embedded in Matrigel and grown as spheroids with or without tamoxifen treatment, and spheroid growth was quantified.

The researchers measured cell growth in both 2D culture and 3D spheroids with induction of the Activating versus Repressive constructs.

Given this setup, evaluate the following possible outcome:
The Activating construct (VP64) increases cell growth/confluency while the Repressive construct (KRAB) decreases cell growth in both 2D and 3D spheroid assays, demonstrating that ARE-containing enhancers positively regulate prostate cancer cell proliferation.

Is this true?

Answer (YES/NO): NO